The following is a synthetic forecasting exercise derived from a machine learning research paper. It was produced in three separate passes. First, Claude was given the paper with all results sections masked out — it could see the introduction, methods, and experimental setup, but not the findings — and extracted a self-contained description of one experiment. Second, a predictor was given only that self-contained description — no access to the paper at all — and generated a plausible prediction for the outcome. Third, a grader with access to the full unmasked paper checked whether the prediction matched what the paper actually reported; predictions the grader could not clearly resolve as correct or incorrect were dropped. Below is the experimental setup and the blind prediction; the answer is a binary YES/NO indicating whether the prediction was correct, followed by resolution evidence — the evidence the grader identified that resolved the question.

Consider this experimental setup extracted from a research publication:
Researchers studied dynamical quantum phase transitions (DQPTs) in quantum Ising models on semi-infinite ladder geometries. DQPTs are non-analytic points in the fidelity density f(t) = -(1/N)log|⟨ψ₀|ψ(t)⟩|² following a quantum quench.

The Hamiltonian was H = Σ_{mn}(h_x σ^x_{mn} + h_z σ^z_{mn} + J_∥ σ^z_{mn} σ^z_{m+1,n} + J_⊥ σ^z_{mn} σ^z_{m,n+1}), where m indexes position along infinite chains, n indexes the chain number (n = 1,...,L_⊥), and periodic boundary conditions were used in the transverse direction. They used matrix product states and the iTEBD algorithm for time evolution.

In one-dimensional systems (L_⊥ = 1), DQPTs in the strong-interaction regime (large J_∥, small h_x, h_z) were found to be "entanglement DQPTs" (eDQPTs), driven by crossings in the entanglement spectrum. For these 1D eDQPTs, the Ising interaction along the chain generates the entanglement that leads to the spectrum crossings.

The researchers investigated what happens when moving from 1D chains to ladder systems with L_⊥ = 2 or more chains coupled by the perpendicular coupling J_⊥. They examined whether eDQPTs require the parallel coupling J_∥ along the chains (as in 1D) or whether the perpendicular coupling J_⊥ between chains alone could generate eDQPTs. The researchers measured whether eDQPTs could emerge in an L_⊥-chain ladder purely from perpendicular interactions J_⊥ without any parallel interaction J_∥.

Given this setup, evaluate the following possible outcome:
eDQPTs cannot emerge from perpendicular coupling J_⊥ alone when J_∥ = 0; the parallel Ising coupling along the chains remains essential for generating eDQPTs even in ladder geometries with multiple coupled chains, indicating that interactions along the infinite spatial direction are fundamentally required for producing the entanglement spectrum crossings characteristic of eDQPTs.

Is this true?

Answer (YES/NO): YES